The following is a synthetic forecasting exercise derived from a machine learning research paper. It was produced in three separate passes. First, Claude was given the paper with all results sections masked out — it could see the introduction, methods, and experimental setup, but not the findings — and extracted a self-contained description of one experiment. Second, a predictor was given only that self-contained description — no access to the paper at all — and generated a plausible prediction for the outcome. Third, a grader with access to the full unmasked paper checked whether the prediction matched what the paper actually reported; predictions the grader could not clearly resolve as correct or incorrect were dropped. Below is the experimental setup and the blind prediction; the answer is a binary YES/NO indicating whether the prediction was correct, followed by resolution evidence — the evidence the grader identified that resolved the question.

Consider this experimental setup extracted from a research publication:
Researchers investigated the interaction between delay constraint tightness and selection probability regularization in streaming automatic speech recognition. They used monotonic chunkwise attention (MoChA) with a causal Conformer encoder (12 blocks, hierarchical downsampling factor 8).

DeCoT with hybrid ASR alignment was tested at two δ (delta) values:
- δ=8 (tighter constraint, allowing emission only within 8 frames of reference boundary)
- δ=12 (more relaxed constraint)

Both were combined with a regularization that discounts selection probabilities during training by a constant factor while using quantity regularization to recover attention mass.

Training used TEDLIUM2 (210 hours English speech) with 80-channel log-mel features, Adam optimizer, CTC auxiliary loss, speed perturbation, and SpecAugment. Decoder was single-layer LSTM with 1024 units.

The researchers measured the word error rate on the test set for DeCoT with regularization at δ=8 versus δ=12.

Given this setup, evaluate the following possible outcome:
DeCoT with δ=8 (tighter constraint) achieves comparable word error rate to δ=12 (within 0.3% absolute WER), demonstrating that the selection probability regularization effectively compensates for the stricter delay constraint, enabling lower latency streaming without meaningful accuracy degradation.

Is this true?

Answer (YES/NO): NO